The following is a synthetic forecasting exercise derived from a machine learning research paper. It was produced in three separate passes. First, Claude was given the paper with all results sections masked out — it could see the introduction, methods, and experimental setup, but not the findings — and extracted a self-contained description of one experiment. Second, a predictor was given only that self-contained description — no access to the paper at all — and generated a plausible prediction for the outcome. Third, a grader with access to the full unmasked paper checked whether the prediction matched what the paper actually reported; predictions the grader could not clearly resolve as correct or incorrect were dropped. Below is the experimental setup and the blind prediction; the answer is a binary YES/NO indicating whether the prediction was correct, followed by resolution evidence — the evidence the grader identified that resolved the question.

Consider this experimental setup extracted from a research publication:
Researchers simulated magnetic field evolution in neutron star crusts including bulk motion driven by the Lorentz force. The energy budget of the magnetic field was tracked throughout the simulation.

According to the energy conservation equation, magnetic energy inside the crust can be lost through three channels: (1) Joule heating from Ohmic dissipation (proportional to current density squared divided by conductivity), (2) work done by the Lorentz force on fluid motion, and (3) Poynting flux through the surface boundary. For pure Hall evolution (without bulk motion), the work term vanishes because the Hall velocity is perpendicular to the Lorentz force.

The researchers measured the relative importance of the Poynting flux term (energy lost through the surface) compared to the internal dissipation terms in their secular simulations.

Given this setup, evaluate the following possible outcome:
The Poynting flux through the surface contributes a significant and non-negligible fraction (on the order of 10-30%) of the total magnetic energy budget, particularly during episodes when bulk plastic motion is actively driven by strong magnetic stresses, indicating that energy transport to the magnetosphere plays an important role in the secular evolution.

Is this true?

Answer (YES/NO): NO